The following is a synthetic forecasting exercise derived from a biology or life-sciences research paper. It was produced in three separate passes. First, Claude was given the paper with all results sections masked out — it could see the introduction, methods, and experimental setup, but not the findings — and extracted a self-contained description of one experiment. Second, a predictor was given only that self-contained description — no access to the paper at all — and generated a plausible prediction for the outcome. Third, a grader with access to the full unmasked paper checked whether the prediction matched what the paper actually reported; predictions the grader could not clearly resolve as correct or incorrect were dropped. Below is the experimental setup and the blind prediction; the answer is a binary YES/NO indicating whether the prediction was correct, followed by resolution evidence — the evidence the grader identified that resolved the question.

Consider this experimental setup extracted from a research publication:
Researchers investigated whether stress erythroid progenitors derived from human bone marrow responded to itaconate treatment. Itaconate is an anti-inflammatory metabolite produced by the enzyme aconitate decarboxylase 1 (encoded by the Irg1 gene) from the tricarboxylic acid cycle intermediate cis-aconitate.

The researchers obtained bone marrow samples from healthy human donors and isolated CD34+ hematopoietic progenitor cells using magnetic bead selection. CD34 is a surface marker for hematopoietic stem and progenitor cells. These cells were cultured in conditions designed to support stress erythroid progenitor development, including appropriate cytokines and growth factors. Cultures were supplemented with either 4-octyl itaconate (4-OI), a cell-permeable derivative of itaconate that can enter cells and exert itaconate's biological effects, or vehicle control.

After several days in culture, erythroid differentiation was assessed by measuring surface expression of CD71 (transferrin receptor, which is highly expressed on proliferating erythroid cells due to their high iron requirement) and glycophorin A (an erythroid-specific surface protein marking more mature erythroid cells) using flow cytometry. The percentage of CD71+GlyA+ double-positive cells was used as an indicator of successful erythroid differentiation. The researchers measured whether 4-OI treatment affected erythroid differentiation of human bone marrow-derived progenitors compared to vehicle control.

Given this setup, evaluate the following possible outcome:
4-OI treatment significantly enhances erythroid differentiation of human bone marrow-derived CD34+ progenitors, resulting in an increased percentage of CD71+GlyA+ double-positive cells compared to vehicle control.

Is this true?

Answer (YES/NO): NO